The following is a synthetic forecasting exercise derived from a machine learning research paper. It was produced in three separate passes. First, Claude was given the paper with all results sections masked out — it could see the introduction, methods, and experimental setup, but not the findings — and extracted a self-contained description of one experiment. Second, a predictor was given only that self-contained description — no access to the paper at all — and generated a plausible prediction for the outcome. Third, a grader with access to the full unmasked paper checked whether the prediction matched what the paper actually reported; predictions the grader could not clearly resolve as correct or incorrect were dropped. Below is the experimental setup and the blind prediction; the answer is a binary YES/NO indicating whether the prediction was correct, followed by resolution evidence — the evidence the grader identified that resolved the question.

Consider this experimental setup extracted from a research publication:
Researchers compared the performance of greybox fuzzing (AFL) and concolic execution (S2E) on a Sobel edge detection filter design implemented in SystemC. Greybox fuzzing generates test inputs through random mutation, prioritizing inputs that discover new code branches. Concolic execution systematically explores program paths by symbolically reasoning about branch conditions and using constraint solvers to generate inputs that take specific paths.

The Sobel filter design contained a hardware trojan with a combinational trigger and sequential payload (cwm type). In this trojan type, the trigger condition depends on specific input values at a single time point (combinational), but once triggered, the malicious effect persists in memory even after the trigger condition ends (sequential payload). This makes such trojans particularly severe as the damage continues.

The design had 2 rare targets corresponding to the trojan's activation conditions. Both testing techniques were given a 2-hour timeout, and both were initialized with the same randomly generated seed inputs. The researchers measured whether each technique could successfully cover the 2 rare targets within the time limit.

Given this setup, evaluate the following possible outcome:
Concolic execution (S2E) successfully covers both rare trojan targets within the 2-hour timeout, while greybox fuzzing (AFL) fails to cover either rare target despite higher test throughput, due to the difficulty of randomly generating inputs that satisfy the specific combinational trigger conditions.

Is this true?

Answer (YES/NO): YES